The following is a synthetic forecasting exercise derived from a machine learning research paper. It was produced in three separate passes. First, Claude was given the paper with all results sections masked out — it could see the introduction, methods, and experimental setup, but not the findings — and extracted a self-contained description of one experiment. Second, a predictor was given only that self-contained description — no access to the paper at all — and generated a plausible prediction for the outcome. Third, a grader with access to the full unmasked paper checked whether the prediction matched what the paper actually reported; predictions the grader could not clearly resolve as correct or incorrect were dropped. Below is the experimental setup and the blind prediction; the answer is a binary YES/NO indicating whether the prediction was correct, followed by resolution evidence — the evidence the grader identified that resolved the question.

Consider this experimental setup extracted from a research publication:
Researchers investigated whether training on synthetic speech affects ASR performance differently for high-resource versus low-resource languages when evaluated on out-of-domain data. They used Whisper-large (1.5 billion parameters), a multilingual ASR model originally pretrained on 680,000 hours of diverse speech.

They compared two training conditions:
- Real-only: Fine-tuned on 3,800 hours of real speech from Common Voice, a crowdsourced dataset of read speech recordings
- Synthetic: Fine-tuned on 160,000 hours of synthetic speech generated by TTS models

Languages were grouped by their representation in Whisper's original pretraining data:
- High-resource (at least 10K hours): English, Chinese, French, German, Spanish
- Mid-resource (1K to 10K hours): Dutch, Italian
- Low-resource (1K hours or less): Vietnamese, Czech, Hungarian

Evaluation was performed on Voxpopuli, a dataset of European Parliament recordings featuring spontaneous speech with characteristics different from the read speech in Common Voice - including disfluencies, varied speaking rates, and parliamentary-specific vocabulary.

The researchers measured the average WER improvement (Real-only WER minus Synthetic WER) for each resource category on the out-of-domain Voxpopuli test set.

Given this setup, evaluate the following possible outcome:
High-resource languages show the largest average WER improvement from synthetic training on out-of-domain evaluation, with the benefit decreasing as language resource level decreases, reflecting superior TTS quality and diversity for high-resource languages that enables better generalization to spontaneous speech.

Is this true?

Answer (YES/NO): NO